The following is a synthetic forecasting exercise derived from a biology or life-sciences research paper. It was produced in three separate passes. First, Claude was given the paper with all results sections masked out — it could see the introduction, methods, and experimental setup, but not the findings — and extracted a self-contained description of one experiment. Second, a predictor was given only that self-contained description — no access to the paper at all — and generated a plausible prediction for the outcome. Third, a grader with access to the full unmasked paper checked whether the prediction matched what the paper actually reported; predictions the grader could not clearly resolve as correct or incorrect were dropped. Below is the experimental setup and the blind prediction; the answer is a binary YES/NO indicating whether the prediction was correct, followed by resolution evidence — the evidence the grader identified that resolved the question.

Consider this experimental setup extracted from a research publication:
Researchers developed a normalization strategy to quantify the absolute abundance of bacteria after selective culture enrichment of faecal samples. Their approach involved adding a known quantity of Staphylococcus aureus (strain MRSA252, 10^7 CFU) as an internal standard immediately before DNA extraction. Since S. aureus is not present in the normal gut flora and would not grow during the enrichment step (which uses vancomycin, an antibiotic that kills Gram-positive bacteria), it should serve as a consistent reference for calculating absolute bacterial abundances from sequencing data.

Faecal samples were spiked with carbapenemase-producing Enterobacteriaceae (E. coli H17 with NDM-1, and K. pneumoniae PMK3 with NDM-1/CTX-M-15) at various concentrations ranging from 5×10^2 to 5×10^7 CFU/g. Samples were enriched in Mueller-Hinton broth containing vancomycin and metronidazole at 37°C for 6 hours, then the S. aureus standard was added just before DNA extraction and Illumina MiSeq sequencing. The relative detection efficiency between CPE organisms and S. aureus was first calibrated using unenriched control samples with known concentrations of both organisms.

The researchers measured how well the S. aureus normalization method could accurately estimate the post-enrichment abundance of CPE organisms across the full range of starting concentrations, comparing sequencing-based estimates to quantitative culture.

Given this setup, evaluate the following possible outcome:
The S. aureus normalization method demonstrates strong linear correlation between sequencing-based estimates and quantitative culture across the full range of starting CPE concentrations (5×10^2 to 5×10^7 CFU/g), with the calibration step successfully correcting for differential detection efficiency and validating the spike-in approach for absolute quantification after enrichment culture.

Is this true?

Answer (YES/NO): NO